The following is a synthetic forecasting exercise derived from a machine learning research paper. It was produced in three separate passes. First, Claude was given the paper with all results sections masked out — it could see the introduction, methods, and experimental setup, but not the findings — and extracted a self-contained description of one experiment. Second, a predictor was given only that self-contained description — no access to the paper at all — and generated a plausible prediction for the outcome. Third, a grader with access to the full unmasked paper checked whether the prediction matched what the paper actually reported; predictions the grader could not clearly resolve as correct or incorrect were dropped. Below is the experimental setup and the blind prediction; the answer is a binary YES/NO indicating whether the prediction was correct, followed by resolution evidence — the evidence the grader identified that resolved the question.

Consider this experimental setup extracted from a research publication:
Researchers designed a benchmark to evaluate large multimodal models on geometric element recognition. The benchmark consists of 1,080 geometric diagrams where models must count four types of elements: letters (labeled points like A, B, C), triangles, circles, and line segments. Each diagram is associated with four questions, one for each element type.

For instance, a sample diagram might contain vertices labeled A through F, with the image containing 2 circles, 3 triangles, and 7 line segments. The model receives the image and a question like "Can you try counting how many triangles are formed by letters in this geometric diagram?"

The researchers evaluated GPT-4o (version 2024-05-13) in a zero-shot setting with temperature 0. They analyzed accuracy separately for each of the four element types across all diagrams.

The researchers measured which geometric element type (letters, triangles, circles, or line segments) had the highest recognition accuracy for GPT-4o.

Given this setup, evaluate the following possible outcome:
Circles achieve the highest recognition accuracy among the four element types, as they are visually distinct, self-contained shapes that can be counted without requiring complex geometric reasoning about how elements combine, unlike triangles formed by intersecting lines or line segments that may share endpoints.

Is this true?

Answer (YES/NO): YES